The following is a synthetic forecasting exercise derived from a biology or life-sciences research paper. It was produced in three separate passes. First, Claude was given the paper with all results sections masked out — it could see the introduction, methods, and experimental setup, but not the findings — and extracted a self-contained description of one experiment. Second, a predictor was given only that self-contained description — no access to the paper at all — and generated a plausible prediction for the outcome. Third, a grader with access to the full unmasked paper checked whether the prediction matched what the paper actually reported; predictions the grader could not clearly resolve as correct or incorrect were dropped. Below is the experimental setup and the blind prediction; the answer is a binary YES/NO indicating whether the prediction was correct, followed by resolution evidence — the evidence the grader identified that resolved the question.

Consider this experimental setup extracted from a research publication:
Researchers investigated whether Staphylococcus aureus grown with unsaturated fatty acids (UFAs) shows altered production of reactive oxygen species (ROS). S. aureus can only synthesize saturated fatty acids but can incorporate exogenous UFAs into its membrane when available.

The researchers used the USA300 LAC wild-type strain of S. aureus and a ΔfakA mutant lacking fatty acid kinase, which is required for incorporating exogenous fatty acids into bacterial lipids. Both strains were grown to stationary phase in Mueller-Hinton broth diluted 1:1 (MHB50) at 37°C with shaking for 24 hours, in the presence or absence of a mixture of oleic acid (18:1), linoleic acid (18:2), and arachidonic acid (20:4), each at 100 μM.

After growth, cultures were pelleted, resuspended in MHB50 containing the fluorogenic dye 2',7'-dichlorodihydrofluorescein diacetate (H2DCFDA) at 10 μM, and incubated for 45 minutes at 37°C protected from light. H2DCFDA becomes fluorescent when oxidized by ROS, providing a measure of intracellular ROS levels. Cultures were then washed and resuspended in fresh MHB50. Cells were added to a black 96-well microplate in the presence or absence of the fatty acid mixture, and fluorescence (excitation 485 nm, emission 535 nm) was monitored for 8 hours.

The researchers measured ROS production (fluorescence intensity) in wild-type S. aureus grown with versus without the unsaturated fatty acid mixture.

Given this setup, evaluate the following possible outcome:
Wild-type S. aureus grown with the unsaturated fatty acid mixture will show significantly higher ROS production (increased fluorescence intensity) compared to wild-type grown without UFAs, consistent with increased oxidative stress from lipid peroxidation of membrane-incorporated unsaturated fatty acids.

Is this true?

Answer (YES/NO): YES